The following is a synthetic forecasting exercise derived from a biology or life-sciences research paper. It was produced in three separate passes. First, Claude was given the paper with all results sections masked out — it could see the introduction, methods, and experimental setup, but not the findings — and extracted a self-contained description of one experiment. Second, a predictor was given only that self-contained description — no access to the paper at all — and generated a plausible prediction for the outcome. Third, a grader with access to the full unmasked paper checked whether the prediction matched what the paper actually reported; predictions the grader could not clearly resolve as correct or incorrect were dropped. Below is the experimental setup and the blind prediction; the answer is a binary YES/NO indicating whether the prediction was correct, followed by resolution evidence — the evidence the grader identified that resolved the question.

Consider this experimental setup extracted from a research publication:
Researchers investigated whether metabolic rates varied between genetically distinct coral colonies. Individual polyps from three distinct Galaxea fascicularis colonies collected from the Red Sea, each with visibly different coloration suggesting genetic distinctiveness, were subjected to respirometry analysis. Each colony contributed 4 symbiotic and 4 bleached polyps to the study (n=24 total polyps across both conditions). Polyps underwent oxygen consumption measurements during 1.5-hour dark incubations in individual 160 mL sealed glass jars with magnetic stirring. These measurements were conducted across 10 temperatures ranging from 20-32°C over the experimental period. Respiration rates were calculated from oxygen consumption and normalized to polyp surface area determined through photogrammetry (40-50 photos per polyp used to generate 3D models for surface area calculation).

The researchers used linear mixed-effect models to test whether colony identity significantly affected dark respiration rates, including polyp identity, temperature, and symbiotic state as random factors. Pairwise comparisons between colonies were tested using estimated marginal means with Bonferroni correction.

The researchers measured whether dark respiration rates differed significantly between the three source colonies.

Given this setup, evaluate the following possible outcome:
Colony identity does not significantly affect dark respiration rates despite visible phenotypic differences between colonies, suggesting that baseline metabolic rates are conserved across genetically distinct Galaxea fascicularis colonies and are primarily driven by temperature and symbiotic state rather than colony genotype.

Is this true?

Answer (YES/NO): NO